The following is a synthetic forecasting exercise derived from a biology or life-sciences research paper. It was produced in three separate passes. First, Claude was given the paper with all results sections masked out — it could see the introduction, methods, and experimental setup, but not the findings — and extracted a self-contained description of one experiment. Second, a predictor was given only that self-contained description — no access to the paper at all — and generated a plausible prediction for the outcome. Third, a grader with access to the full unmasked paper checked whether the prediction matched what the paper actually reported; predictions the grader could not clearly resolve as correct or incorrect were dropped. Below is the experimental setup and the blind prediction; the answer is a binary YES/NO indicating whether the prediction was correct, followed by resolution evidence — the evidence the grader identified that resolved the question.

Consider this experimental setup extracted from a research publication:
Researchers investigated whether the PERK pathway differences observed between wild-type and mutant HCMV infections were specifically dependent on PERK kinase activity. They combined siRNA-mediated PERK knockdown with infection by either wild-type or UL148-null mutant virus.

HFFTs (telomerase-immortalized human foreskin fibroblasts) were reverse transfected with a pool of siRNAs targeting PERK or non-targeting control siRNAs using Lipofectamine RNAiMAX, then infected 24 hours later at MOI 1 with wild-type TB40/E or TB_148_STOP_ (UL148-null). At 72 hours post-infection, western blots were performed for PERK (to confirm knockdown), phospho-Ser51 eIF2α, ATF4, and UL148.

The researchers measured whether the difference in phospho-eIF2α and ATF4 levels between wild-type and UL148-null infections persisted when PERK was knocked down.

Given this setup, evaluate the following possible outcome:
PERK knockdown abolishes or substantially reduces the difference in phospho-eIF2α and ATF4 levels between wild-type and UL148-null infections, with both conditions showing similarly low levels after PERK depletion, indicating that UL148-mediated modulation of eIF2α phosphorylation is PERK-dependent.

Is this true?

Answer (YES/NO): NO